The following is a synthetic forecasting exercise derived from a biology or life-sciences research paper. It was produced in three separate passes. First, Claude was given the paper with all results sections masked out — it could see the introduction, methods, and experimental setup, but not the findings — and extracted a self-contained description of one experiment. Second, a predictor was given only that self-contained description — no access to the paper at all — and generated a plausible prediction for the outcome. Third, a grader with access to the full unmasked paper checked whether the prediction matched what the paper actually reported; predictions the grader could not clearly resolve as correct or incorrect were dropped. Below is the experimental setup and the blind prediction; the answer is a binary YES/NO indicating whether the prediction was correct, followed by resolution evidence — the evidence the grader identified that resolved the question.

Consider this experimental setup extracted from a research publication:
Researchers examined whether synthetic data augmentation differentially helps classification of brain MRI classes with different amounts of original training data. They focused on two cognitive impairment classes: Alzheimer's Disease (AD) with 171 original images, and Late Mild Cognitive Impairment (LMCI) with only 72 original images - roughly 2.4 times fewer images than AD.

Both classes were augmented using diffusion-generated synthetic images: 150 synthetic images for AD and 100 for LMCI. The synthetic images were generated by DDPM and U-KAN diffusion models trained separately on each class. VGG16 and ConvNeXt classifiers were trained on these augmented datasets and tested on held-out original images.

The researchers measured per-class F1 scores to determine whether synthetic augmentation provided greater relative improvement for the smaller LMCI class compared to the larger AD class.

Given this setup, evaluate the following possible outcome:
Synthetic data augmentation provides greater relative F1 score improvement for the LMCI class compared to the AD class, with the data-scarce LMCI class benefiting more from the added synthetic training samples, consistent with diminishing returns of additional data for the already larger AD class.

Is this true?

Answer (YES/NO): YES